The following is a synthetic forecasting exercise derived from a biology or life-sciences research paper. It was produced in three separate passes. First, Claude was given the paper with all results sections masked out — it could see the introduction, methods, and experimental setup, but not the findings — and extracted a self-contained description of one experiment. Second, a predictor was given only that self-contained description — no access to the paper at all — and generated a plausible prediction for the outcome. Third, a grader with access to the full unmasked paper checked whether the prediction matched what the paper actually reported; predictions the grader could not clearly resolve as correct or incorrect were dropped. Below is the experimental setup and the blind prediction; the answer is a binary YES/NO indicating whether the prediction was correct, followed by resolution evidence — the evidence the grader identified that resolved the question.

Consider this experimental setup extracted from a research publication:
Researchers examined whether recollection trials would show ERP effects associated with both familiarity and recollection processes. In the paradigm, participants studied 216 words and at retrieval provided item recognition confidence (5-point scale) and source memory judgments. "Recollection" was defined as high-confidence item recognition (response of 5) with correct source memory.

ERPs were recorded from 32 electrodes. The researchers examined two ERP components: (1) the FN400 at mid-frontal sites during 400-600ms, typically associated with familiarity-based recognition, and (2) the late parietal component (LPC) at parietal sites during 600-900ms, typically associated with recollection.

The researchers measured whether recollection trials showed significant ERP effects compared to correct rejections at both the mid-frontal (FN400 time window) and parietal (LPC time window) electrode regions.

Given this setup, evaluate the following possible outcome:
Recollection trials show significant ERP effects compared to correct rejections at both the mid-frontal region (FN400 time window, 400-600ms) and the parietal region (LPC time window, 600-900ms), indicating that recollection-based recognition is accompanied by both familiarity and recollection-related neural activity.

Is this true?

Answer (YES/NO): YES